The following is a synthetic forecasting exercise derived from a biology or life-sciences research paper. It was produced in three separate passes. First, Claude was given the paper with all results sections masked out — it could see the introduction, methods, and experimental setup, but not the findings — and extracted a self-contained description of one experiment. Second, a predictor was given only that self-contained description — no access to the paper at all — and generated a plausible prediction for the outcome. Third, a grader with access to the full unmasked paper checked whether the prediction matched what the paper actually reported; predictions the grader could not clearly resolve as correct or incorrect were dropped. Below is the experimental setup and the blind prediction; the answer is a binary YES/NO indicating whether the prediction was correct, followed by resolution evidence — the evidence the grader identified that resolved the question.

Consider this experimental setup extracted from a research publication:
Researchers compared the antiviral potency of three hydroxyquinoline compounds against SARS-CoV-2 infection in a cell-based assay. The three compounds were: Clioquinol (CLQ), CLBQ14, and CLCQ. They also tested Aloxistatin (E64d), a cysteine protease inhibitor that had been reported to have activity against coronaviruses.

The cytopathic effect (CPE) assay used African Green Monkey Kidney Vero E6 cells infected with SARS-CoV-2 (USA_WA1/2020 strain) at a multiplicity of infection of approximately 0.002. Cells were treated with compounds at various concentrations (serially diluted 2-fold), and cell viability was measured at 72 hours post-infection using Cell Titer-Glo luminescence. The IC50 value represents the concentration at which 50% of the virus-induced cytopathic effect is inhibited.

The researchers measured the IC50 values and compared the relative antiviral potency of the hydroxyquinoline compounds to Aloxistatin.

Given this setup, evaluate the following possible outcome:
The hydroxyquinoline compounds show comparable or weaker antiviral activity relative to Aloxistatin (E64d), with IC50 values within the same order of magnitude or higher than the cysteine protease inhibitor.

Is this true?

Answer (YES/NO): NO